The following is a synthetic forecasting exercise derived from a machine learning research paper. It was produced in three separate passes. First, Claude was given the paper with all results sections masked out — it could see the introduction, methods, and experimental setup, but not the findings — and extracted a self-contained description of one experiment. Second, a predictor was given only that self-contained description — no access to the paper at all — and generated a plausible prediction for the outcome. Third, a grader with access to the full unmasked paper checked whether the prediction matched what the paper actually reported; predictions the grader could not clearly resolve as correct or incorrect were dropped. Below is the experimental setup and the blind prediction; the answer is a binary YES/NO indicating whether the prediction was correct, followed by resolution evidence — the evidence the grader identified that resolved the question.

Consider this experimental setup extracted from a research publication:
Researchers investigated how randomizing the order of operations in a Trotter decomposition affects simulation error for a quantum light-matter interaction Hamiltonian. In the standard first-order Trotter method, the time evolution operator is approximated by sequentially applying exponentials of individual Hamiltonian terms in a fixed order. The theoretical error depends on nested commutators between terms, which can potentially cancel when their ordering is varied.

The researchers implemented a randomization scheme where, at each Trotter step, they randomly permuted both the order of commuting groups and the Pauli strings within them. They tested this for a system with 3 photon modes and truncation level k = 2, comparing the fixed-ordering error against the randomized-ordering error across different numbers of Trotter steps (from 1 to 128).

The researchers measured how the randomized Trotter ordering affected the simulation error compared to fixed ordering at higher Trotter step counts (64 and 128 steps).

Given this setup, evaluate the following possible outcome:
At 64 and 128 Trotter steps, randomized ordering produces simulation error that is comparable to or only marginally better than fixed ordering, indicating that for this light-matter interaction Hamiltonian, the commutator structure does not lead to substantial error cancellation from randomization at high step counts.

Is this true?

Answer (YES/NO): NO